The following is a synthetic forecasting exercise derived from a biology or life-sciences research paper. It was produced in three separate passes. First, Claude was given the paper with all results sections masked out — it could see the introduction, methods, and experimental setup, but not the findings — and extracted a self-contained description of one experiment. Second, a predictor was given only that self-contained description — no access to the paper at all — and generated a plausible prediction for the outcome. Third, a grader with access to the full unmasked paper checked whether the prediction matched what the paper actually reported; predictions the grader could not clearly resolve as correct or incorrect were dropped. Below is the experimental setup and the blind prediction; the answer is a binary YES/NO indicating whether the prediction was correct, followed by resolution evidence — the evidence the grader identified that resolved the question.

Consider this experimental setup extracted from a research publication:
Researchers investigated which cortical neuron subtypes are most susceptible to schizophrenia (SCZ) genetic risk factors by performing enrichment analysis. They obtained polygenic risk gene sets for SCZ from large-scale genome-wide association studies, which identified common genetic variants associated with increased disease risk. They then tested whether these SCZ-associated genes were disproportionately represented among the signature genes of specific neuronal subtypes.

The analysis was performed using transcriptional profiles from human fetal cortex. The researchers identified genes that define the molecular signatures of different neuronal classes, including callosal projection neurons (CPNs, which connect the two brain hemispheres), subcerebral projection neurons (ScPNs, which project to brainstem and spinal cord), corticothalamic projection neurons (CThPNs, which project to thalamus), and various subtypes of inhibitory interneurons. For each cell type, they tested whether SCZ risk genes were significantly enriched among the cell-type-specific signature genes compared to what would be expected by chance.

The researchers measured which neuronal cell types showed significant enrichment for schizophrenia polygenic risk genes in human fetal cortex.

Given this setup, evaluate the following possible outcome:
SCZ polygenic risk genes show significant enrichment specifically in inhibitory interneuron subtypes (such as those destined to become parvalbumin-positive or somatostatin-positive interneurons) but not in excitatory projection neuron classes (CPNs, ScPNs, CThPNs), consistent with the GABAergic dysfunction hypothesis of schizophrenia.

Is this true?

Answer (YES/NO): NO